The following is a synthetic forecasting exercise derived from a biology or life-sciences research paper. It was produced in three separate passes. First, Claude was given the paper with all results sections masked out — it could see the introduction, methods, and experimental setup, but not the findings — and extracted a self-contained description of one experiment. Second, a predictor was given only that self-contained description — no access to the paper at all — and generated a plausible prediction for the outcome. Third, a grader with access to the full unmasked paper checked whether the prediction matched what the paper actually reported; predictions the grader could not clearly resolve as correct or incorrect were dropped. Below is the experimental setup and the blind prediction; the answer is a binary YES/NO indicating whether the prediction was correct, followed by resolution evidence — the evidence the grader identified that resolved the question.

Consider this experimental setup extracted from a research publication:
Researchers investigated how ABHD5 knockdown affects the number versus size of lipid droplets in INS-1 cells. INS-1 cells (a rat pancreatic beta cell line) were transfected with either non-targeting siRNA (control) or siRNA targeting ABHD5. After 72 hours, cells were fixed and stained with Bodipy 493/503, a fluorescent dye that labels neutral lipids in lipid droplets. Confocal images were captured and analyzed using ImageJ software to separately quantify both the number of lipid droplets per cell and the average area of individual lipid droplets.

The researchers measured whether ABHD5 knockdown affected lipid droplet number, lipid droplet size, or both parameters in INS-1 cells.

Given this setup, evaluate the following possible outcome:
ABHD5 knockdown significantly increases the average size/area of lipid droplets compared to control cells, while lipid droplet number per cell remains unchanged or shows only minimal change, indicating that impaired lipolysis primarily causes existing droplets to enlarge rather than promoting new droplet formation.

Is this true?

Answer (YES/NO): NO